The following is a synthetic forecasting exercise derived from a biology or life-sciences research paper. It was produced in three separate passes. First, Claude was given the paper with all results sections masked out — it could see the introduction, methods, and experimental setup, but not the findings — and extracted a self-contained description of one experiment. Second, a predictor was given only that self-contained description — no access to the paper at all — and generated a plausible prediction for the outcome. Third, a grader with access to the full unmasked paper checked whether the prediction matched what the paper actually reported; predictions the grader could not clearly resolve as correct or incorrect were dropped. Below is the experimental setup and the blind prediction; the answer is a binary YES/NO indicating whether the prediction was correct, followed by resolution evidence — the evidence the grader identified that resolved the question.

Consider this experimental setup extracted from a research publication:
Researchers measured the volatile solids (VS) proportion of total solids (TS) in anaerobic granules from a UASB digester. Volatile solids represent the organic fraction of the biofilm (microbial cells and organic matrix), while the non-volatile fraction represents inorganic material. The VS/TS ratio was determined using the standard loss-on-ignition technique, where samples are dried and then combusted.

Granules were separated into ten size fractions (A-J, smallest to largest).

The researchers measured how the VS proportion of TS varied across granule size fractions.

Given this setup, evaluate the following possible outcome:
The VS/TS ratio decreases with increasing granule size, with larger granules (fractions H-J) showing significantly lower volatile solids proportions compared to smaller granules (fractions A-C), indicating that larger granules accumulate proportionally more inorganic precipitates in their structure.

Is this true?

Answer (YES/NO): NO